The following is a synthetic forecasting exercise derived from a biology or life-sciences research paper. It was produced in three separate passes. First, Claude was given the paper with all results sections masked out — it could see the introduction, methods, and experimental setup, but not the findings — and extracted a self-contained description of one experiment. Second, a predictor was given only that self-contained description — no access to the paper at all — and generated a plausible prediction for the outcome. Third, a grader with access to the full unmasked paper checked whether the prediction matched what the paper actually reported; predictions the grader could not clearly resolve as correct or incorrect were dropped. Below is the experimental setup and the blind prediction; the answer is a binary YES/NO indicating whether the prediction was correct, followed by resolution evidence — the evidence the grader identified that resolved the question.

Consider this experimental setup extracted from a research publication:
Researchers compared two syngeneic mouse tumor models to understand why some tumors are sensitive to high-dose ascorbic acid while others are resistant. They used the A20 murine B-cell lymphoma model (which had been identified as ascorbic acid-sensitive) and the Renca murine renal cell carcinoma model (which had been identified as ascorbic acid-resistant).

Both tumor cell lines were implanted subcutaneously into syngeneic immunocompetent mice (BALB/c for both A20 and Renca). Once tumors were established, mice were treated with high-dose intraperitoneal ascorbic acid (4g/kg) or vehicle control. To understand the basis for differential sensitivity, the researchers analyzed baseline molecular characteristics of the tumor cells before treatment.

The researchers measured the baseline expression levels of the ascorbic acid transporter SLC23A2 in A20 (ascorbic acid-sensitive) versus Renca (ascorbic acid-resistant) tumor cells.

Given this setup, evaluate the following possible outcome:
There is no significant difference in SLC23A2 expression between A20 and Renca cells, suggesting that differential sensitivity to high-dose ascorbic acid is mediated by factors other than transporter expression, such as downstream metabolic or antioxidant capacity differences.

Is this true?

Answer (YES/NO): NO